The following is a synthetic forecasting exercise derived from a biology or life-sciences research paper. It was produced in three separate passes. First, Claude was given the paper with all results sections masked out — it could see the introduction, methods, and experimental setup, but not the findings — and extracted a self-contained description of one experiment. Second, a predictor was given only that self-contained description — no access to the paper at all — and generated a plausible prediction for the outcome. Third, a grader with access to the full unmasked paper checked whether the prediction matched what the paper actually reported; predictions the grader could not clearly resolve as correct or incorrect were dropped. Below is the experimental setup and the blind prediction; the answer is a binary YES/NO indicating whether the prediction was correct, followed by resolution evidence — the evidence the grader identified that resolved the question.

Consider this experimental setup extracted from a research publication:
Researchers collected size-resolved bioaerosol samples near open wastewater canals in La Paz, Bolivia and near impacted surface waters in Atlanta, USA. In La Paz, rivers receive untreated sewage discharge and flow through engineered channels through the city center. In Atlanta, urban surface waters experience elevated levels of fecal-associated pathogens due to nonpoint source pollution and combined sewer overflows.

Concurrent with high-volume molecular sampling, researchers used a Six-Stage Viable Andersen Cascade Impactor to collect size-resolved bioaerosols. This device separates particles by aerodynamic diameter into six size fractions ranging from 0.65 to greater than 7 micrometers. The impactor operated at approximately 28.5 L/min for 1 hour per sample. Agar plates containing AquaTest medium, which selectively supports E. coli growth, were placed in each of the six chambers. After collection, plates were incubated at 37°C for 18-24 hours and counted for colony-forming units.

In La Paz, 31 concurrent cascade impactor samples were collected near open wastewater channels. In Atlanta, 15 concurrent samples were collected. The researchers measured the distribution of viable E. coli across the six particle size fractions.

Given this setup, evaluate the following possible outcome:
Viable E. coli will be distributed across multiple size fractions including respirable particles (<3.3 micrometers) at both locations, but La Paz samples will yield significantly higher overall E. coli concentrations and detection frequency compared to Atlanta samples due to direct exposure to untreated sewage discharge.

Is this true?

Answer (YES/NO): NO